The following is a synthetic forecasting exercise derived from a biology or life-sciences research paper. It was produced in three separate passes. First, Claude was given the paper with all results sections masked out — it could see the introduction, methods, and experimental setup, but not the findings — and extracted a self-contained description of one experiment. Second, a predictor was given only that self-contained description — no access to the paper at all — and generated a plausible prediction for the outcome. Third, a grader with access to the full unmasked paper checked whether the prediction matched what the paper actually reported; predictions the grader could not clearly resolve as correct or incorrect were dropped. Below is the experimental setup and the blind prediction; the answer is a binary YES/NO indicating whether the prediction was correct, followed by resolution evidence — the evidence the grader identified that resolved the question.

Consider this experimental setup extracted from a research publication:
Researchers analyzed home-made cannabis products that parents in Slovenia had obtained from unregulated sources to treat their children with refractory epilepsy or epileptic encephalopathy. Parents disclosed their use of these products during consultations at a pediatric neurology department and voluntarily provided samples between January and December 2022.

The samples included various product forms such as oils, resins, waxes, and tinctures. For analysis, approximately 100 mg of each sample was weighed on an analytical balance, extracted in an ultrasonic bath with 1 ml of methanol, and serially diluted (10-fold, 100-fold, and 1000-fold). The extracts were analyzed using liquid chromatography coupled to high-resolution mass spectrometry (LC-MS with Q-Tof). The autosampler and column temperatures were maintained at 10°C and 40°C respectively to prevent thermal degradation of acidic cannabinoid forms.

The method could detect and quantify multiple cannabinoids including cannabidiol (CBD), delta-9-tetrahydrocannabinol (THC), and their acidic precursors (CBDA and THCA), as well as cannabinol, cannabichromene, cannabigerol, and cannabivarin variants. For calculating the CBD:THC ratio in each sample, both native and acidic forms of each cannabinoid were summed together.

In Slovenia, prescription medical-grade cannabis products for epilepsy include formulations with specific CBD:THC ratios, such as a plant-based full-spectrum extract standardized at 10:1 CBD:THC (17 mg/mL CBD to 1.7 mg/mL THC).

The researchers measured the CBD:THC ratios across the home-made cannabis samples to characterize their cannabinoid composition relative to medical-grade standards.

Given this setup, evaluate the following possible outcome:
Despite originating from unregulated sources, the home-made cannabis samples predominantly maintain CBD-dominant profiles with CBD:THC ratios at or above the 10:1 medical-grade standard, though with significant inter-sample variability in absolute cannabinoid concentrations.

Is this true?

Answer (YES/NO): NO